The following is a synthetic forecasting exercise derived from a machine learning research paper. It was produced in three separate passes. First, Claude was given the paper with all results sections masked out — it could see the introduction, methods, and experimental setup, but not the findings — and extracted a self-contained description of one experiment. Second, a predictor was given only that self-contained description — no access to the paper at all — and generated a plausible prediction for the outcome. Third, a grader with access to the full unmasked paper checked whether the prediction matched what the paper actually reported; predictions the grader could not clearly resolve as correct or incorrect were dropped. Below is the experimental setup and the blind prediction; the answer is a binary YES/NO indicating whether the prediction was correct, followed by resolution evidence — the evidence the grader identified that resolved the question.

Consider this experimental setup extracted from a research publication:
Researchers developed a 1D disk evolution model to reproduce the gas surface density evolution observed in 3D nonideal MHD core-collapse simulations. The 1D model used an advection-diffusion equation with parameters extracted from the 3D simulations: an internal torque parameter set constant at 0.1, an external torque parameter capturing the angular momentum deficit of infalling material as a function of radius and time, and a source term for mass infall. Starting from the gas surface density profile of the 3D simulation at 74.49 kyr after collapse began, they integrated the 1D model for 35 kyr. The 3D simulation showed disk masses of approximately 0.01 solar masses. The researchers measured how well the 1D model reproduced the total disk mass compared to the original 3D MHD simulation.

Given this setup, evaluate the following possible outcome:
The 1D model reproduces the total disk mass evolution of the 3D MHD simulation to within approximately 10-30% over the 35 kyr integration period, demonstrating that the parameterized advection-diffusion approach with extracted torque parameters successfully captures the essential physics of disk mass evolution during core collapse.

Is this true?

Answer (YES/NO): NO